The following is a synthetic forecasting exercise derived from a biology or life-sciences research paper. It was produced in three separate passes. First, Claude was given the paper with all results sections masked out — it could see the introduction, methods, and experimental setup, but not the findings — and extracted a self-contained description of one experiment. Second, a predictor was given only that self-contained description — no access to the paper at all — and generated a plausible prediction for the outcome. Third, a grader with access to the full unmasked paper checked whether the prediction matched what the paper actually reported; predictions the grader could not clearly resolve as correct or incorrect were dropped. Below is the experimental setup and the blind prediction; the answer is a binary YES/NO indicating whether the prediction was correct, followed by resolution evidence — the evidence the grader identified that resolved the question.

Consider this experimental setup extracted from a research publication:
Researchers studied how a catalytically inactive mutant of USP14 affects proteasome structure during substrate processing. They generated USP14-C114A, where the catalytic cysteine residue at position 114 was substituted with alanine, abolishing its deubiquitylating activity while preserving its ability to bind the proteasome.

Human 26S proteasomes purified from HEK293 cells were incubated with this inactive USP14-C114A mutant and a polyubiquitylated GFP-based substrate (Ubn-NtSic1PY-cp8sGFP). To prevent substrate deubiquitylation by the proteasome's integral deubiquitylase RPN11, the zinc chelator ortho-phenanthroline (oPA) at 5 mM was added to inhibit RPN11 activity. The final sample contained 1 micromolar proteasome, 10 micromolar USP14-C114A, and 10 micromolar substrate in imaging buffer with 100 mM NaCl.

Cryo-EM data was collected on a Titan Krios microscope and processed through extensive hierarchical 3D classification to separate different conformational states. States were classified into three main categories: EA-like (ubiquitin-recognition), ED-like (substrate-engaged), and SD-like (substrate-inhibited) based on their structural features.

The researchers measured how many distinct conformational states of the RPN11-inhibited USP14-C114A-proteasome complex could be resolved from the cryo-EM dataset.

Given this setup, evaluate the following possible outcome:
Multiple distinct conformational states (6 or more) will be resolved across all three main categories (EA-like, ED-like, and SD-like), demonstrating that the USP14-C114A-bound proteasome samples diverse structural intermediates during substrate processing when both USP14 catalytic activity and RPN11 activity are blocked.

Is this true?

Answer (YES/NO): YES